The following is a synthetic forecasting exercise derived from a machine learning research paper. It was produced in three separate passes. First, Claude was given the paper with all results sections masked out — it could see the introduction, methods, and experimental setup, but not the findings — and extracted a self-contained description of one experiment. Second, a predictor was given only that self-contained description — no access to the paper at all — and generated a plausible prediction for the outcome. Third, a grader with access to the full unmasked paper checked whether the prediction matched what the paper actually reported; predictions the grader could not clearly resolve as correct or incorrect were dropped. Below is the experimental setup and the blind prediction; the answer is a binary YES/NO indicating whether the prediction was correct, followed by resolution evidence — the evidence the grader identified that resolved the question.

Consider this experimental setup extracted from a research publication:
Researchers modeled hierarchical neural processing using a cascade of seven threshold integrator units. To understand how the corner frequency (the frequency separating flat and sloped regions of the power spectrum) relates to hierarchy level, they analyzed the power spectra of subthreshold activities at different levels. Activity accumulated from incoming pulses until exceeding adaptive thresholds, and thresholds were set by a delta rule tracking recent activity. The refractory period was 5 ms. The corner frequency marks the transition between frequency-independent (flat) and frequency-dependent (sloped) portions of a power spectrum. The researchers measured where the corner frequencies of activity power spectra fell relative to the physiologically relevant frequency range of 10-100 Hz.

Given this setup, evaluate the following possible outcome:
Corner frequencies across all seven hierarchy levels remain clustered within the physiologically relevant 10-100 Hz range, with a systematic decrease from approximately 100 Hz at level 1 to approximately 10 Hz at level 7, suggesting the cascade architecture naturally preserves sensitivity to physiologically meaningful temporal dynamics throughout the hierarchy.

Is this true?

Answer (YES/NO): NO